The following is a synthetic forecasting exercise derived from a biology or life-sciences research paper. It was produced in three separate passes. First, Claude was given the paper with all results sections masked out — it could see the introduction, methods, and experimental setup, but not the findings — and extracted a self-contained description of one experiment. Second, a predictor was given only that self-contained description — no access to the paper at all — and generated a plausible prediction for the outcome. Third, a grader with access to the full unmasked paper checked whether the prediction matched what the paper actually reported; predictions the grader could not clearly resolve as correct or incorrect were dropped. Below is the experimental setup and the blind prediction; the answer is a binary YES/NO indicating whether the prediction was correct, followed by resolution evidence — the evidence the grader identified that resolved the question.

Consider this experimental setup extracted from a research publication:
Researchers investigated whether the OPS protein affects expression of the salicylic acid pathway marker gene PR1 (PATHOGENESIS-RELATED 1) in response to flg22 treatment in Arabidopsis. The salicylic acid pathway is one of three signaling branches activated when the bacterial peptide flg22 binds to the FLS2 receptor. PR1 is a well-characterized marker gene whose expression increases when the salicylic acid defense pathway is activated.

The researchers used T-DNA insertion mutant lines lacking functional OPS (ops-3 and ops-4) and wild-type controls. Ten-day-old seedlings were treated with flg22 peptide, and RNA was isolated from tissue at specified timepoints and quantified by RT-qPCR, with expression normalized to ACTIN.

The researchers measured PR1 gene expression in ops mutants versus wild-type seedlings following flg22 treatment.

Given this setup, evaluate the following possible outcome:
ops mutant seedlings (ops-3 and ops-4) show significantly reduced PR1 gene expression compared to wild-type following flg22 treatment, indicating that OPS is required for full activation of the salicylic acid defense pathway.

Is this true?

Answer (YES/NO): NO